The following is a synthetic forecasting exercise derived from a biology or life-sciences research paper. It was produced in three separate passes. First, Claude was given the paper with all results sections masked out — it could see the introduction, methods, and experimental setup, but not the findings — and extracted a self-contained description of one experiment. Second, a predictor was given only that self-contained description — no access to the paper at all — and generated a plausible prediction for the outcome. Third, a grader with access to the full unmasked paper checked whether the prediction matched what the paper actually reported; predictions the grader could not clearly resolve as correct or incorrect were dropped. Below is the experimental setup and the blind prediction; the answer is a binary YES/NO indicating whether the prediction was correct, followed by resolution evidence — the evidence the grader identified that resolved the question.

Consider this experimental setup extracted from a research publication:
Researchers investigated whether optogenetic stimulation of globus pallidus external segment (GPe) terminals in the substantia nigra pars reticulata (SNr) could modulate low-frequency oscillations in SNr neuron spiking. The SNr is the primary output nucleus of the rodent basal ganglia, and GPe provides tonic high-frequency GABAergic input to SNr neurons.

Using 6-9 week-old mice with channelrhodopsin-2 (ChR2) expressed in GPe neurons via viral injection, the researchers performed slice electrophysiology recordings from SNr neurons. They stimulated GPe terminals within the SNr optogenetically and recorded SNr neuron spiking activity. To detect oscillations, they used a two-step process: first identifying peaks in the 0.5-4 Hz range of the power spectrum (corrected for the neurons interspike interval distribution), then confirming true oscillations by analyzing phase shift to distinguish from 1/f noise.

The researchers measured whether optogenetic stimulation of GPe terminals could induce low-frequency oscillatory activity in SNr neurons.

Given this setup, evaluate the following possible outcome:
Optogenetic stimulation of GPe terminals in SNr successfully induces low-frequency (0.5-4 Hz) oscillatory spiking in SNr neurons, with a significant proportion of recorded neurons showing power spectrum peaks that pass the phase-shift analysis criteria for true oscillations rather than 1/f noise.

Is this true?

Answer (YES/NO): NO